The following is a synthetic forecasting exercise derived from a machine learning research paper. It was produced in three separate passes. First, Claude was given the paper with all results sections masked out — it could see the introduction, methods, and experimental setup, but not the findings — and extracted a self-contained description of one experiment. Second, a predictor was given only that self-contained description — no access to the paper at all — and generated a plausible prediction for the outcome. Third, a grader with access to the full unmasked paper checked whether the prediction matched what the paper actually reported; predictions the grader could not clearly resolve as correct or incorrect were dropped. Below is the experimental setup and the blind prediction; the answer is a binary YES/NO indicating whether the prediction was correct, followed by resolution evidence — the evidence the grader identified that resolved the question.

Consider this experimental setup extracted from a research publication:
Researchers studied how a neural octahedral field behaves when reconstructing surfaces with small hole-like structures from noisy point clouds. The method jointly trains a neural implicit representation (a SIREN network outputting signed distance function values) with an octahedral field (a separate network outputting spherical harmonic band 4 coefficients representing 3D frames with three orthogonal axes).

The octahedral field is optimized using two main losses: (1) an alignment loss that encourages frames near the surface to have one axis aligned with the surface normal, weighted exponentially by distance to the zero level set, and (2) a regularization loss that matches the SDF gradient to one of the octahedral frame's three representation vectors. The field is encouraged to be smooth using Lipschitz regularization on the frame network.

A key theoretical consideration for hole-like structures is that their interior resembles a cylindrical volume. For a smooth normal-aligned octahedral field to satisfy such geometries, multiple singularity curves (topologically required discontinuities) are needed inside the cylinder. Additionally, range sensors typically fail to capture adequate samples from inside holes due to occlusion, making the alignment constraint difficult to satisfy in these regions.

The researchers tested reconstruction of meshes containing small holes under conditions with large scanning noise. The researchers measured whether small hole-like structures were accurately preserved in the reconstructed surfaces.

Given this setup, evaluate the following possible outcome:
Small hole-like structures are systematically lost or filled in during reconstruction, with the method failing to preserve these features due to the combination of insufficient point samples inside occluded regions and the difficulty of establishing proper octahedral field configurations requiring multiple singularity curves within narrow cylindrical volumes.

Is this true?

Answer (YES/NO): YES